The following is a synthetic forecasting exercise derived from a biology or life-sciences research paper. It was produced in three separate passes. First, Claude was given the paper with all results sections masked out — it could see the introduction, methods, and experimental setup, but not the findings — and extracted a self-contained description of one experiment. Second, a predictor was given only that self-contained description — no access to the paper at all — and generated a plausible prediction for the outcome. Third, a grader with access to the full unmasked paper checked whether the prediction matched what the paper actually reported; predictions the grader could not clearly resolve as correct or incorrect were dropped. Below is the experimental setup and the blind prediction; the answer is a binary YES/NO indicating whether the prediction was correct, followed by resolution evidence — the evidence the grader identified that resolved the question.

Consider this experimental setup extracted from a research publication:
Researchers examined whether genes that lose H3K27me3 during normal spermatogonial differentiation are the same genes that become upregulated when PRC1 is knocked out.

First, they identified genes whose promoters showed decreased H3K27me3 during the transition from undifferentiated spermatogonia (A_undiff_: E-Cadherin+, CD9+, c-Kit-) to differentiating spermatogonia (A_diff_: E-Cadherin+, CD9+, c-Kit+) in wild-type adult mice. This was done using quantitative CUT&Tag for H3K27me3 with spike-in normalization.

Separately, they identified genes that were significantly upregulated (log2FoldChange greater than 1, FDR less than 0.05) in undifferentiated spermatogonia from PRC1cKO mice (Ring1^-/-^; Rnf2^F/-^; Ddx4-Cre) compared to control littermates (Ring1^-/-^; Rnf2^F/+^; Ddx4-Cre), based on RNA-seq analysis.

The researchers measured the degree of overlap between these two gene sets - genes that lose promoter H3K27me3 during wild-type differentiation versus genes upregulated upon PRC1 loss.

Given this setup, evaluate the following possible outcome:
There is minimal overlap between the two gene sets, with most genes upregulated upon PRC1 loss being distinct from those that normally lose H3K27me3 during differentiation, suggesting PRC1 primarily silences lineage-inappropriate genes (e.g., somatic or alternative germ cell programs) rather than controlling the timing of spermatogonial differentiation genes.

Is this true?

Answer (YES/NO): NO